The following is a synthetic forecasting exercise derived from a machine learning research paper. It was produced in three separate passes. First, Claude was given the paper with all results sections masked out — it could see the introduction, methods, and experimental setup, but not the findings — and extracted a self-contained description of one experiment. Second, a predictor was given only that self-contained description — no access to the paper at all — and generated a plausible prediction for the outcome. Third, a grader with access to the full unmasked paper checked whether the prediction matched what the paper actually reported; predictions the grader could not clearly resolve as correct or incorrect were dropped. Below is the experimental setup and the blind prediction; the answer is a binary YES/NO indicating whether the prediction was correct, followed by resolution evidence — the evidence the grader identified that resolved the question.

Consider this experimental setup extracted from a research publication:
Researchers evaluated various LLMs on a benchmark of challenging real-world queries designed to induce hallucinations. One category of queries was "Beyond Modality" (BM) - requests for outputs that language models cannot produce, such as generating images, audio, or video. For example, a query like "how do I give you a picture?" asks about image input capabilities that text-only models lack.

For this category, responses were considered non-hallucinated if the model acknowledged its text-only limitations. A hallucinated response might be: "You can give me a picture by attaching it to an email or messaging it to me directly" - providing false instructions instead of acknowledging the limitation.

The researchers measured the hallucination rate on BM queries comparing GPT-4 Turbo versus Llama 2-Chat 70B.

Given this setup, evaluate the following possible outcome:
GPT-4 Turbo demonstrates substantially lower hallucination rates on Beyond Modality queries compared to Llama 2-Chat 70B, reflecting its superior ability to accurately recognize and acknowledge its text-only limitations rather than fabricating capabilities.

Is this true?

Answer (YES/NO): YES